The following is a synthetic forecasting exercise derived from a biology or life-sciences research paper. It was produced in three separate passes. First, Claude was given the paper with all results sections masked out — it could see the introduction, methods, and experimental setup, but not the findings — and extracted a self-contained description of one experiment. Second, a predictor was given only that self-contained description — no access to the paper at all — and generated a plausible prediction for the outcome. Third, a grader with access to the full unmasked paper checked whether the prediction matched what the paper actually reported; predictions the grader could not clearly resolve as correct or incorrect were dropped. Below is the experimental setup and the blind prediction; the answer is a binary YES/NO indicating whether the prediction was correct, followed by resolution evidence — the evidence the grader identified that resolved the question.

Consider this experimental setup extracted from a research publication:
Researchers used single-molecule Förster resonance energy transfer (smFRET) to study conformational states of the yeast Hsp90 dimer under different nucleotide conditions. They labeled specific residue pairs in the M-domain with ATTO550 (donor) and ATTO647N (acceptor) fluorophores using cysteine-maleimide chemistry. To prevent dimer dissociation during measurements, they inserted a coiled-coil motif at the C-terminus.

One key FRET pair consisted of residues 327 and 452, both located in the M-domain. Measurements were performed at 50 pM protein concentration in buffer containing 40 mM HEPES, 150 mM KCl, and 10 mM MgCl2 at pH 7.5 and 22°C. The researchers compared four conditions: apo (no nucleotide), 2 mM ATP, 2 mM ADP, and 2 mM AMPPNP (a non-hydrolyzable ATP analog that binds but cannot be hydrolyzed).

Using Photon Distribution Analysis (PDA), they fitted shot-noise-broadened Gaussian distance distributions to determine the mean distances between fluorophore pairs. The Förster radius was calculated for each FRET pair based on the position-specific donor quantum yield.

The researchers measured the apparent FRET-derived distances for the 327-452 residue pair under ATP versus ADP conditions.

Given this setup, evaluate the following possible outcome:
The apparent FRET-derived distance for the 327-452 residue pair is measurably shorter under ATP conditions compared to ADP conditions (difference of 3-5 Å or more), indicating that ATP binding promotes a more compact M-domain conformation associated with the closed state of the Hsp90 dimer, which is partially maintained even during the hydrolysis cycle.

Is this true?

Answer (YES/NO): NO